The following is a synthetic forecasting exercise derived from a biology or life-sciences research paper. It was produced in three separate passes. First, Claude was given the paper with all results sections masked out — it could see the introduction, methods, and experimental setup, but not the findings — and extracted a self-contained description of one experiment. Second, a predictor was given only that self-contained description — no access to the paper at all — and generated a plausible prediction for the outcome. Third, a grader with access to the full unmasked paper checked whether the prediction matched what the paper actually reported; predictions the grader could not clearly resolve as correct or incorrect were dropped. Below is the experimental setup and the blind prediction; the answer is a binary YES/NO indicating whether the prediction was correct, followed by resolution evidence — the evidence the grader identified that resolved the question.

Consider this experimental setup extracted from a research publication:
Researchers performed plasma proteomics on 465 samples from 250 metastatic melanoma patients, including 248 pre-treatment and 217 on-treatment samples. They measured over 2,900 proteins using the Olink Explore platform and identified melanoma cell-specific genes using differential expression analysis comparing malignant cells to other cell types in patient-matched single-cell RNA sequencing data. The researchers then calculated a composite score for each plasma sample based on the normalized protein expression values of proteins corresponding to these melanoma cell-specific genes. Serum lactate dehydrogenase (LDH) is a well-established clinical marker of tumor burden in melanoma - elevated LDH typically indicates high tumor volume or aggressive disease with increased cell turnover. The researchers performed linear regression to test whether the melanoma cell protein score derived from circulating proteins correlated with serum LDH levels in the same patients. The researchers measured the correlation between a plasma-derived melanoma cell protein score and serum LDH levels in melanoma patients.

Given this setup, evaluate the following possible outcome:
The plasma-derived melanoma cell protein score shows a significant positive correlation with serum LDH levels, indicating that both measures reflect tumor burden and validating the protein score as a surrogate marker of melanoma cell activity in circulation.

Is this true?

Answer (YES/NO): YES